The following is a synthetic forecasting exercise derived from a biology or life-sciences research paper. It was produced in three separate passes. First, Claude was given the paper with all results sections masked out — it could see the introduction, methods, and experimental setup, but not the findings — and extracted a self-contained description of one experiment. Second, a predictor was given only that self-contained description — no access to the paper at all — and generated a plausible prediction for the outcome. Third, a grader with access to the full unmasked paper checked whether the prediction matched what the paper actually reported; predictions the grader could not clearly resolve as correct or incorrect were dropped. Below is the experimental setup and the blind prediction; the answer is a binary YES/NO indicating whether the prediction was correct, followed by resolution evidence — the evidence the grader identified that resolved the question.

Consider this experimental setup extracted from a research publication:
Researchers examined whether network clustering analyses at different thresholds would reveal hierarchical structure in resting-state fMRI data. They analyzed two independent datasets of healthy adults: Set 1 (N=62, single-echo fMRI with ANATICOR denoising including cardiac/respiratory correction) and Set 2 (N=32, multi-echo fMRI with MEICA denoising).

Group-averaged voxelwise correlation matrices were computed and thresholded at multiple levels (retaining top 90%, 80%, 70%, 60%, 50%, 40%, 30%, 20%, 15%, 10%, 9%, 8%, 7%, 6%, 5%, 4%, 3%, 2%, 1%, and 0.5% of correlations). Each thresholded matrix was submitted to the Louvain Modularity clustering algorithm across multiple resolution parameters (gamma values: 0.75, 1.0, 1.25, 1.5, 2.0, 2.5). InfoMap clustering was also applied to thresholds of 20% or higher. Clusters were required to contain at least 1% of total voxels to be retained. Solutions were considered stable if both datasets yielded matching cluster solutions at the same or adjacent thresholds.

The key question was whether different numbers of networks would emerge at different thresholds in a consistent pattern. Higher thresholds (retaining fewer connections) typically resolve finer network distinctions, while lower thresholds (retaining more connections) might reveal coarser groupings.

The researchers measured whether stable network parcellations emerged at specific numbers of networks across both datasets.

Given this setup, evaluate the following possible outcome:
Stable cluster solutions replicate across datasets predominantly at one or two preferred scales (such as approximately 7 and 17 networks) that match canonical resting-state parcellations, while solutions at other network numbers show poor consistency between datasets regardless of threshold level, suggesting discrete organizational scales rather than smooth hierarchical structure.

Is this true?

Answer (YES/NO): NO